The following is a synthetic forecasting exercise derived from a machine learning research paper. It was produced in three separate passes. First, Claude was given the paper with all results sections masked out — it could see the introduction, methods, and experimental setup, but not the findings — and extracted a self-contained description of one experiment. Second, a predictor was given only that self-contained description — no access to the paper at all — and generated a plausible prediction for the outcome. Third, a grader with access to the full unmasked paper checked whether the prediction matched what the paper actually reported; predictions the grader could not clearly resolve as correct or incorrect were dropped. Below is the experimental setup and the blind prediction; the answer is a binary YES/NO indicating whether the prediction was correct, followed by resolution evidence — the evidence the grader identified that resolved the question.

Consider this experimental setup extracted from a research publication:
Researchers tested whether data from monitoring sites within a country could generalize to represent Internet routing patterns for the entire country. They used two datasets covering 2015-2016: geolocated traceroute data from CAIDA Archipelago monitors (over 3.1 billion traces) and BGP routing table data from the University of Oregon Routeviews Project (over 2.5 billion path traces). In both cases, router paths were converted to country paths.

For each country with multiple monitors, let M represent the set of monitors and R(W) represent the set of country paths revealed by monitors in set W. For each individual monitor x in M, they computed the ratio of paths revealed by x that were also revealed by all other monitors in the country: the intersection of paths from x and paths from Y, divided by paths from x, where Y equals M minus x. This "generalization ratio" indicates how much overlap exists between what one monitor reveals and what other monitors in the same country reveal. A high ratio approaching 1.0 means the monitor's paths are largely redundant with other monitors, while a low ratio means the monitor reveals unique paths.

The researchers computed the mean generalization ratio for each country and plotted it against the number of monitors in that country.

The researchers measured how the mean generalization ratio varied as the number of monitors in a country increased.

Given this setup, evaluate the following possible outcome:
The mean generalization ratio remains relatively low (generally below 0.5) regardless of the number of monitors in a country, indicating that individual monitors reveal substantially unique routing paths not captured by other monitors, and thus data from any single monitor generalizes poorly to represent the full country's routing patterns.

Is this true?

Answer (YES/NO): NO